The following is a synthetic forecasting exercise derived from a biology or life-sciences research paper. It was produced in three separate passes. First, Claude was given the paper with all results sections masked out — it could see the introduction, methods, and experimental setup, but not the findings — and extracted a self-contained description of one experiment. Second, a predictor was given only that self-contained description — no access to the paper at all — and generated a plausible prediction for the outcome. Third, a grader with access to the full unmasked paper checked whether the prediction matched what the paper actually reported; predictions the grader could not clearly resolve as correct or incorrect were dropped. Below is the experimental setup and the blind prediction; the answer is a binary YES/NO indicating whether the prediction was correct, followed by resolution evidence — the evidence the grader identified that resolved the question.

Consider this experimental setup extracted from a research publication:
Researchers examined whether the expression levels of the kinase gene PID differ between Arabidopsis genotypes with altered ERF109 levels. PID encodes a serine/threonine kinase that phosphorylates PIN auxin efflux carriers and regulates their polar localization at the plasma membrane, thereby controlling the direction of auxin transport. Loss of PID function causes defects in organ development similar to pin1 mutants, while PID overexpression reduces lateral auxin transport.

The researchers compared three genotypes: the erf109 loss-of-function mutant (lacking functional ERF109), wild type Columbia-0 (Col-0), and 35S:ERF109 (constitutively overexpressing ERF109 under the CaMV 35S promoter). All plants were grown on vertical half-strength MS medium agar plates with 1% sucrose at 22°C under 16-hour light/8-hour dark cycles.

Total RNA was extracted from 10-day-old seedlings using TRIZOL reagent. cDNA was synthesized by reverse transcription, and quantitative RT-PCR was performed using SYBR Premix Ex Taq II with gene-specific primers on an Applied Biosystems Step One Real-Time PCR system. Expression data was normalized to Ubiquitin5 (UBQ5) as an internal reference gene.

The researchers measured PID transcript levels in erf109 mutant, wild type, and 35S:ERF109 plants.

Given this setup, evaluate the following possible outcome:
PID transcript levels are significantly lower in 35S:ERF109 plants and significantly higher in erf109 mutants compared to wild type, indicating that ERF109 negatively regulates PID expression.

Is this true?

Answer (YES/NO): NO